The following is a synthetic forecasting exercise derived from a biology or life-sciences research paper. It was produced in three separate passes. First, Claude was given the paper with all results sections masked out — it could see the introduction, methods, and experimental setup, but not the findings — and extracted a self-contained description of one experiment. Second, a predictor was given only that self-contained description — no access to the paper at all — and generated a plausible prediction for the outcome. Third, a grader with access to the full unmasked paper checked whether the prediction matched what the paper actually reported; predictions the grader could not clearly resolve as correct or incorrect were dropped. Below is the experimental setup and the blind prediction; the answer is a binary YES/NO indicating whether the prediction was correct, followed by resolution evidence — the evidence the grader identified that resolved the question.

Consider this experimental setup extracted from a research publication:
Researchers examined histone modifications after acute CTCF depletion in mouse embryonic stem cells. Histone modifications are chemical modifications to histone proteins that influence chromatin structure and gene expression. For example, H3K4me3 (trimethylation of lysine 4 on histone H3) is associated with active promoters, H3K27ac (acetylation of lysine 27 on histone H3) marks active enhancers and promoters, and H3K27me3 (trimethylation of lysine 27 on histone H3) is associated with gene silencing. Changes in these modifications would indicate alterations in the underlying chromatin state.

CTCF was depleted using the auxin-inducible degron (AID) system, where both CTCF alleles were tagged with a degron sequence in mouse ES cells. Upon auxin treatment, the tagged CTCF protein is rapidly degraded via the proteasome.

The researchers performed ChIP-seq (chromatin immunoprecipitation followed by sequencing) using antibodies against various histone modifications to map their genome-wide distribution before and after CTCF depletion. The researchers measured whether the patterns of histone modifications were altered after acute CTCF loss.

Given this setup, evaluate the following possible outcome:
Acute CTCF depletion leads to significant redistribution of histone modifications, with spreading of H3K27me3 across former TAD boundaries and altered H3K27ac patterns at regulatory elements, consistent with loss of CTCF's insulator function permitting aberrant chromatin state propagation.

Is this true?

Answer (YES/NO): NO